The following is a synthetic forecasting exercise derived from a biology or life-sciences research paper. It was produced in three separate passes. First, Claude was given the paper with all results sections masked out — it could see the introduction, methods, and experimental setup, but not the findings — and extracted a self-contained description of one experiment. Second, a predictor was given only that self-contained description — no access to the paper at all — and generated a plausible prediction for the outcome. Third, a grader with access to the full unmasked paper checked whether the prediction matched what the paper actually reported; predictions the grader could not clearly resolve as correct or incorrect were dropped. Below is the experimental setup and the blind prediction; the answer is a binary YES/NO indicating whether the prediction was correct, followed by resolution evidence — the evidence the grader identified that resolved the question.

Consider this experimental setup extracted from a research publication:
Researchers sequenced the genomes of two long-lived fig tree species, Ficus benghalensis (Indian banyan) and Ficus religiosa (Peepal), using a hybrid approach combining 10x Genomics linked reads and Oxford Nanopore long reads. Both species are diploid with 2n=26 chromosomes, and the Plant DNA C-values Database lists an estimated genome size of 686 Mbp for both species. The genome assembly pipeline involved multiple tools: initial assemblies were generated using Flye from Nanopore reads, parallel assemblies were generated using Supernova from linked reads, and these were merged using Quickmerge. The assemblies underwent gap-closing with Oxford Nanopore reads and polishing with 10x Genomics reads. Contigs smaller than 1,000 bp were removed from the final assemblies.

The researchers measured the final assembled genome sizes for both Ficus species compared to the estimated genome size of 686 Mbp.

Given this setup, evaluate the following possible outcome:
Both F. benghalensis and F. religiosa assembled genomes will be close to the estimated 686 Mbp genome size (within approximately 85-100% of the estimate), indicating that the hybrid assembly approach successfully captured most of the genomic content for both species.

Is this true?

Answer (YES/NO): NO